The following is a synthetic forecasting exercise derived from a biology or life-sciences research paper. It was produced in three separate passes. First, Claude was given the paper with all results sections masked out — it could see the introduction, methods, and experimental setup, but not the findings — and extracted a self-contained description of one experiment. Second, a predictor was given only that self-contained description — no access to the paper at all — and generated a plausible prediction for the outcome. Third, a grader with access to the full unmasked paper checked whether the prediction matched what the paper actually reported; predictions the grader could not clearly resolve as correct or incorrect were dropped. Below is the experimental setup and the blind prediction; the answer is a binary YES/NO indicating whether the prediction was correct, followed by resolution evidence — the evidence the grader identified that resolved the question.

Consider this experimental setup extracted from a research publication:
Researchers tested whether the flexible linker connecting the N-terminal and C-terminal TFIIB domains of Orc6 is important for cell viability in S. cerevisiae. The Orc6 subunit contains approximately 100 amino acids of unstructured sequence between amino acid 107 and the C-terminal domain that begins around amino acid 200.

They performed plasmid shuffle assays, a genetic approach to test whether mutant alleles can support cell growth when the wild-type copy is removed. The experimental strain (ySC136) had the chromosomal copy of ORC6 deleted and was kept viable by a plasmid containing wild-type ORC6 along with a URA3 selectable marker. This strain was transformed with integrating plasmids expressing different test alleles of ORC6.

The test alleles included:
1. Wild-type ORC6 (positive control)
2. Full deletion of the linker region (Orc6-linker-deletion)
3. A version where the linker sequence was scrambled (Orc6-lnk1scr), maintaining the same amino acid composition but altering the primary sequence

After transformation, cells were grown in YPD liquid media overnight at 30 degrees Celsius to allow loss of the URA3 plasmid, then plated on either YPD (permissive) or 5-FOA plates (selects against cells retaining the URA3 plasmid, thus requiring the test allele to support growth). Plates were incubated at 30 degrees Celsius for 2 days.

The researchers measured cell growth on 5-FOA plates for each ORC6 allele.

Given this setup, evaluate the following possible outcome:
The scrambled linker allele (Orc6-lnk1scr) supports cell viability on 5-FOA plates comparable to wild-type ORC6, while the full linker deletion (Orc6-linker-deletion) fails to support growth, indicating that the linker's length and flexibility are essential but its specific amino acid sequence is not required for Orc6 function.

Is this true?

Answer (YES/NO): NO